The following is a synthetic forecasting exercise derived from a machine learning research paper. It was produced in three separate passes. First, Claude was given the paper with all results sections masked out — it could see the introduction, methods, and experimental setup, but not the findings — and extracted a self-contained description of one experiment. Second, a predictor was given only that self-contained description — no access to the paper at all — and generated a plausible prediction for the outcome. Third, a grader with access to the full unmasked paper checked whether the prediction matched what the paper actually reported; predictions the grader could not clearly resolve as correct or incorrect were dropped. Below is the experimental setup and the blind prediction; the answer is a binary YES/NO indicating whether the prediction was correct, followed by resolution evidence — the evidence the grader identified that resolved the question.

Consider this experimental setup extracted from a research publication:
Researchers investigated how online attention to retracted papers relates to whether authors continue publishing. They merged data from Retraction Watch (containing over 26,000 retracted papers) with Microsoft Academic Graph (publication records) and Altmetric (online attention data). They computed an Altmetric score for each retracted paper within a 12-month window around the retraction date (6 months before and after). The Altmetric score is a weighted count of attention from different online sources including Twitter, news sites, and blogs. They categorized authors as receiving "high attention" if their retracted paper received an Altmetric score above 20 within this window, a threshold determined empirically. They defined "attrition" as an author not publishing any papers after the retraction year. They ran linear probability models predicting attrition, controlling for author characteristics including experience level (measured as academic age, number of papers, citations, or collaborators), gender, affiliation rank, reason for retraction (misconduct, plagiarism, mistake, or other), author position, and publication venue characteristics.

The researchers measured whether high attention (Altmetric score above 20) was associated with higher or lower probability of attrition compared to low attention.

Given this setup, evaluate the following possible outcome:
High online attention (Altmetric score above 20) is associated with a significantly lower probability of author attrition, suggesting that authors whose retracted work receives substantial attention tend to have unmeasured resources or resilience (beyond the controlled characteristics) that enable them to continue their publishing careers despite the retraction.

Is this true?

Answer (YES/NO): NO